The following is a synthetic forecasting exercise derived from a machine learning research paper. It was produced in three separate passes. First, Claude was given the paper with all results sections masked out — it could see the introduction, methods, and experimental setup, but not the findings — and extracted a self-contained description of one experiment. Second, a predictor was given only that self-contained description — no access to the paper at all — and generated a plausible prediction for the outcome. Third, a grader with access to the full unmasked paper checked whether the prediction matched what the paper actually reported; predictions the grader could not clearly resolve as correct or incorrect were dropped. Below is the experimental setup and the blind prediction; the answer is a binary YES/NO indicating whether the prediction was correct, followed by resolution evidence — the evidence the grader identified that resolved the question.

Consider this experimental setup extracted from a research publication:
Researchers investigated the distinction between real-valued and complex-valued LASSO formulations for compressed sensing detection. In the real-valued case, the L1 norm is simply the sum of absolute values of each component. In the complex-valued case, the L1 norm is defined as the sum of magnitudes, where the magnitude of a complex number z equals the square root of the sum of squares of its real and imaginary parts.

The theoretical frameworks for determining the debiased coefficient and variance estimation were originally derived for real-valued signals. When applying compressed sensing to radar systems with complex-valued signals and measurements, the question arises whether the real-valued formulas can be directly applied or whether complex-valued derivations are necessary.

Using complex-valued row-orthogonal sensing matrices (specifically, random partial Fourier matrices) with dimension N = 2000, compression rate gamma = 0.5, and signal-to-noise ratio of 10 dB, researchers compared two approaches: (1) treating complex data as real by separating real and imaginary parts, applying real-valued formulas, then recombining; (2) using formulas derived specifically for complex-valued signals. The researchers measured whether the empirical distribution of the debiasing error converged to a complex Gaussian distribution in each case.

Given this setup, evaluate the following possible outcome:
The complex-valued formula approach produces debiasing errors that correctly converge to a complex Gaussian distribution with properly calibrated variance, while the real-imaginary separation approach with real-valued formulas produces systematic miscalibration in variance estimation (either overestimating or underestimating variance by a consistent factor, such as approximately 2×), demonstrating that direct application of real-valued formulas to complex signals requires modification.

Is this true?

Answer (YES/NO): NO